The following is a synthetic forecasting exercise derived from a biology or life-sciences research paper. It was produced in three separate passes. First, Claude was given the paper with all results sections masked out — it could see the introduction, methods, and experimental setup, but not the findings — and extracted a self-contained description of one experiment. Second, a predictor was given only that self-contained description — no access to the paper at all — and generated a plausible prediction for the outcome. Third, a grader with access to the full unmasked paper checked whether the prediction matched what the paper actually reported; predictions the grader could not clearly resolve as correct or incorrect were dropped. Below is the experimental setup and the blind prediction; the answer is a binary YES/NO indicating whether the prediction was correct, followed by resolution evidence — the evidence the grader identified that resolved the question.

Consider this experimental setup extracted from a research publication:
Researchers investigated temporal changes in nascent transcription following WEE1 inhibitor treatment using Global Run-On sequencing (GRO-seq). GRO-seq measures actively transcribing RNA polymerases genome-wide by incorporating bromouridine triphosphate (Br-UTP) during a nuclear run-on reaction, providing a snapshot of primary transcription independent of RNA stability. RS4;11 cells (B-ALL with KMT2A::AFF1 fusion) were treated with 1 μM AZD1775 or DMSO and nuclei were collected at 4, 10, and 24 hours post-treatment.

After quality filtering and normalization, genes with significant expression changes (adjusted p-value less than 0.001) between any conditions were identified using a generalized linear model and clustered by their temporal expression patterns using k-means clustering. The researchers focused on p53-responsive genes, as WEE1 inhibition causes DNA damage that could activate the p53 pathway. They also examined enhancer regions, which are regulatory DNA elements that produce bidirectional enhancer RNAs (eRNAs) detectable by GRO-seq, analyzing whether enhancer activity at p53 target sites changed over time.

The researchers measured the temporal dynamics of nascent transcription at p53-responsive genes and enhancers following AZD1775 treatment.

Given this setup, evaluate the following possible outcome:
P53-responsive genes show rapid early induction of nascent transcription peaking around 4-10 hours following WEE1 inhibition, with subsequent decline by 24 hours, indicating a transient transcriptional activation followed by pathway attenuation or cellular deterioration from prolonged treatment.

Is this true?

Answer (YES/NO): NO